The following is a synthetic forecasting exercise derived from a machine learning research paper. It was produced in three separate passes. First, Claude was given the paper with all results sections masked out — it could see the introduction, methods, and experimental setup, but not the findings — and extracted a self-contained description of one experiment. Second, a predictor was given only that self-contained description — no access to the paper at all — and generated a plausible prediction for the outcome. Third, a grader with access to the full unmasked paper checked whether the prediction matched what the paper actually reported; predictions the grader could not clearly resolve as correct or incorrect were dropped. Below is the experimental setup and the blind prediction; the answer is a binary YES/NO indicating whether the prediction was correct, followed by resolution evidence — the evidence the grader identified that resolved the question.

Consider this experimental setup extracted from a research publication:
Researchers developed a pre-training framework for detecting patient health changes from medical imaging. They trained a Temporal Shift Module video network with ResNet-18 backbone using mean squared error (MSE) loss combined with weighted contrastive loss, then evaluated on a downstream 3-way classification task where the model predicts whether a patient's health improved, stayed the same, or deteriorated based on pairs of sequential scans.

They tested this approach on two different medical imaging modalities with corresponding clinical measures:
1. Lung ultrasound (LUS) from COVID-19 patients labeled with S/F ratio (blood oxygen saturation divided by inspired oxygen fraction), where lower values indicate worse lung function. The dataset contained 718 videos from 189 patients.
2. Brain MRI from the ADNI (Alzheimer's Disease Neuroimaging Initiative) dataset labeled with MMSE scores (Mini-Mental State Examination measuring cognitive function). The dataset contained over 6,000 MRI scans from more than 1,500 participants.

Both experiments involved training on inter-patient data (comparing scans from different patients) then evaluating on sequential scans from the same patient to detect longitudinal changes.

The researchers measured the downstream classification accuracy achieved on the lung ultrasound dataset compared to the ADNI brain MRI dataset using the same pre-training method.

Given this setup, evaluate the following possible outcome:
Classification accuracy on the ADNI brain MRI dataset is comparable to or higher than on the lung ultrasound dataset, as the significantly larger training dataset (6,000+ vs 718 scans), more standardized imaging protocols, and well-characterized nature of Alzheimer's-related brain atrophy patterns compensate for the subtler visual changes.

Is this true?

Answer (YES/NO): NO